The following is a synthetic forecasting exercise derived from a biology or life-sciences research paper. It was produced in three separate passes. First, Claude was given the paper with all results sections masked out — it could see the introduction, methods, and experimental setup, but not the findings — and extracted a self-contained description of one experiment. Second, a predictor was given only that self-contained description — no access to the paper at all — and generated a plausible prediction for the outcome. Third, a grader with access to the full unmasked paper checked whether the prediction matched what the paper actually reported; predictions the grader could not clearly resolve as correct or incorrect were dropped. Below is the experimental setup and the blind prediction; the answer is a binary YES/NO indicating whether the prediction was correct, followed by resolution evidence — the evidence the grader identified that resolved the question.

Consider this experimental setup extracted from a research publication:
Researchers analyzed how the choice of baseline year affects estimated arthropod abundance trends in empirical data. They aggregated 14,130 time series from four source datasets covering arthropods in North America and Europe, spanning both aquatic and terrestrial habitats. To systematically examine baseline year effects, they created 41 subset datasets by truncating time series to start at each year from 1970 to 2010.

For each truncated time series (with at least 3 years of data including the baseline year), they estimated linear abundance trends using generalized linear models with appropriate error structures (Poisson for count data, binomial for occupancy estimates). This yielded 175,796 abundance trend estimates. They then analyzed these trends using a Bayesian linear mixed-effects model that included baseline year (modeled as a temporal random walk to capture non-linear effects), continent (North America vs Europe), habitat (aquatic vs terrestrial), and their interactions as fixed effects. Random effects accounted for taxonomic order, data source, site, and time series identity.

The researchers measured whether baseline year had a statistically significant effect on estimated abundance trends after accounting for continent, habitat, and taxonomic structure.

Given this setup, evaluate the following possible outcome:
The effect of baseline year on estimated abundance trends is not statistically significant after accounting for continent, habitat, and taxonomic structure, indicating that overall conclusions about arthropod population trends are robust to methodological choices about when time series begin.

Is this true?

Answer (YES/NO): NO